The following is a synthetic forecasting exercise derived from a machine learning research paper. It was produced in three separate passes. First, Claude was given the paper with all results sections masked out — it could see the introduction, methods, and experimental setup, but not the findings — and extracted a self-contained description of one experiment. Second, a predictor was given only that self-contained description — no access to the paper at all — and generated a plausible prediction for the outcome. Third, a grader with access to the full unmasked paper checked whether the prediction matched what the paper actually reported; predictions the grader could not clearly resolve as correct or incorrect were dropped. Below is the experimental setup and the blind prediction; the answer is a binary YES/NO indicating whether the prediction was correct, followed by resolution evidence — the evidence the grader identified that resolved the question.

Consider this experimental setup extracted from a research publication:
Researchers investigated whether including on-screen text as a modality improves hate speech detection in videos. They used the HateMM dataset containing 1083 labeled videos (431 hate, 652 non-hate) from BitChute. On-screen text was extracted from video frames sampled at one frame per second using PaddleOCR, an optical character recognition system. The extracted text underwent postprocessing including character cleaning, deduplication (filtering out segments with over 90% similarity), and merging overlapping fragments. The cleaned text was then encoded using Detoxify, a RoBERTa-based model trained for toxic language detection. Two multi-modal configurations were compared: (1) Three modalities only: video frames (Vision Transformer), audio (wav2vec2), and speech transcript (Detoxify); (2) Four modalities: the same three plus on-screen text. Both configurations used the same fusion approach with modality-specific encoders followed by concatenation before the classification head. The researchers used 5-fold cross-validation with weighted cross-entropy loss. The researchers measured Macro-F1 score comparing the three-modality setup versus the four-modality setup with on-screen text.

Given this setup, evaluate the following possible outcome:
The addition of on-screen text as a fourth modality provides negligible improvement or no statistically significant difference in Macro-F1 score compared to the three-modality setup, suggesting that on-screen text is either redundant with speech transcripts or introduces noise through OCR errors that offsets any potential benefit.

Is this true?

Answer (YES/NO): NO